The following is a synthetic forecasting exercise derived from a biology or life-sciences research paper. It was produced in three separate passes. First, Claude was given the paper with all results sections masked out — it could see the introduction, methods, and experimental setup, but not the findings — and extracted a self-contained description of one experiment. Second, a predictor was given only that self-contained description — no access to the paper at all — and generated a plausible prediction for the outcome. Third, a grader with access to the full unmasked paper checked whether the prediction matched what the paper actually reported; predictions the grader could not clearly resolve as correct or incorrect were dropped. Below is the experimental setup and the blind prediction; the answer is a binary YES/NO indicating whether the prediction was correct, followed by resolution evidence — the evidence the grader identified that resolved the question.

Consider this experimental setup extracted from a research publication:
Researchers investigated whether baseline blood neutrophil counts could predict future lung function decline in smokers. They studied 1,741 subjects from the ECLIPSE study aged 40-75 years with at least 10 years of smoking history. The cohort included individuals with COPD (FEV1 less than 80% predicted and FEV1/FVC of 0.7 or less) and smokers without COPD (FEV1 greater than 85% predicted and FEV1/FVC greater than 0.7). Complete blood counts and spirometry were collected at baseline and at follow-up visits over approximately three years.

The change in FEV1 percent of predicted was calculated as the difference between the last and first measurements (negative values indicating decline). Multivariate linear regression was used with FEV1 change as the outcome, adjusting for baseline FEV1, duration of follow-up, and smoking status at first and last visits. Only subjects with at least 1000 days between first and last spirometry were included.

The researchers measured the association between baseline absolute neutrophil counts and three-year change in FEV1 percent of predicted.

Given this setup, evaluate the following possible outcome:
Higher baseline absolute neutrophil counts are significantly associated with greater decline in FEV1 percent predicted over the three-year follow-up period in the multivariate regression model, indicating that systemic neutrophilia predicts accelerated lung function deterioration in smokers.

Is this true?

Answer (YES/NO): NO